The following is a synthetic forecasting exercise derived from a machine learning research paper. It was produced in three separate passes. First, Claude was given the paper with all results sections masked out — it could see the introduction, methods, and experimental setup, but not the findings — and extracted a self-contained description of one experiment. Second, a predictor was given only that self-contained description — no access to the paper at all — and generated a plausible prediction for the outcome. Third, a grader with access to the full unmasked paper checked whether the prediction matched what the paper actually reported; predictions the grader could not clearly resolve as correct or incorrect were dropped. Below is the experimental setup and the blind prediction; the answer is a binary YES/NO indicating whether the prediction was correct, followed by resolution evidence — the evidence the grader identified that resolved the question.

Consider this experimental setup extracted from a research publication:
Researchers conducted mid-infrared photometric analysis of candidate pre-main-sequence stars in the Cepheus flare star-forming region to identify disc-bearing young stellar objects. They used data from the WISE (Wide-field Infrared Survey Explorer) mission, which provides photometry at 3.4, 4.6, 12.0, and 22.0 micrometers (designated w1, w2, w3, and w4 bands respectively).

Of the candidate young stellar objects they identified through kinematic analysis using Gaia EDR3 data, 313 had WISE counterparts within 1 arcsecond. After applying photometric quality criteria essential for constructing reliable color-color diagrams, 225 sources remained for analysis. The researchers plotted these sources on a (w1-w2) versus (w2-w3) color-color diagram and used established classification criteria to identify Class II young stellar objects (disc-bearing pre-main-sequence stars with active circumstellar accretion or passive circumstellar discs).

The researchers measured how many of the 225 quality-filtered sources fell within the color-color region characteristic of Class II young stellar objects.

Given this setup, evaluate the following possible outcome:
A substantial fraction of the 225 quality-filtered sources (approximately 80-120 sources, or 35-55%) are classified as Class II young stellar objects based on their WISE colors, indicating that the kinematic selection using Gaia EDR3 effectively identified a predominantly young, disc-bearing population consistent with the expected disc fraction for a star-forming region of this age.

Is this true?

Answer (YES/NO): NO